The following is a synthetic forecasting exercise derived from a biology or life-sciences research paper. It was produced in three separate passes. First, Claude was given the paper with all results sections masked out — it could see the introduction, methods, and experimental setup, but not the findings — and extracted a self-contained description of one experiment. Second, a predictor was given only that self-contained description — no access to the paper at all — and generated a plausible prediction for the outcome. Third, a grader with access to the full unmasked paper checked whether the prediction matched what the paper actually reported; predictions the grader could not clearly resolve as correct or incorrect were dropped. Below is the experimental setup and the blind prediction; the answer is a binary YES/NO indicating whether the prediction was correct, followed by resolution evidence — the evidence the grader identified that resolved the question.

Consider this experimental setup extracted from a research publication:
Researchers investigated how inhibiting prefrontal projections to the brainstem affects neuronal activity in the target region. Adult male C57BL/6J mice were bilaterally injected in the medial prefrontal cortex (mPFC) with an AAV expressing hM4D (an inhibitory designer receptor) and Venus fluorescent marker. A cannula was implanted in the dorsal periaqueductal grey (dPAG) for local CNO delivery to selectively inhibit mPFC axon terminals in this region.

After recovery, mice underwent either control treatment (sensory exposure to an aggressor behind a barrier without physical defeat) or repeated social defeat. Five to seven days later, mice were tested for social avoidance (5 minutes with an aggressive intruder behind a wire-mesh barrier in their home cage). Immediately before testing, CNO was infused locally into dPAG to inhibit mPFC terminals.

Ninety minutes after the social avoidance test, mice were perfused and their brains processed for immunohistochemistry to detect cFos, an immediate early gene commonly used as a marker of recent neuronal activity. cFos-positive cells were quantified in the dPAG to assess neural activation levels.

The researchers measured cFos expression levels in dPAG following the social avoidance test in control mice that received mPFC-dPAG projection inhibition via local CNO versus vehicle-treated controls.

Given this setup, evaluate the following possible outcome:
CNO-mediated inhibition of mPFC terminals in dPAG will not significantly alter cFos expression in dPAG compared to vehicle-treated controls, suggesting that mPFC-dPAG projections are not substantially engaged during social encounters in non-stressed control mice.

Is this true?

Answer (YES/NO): NO